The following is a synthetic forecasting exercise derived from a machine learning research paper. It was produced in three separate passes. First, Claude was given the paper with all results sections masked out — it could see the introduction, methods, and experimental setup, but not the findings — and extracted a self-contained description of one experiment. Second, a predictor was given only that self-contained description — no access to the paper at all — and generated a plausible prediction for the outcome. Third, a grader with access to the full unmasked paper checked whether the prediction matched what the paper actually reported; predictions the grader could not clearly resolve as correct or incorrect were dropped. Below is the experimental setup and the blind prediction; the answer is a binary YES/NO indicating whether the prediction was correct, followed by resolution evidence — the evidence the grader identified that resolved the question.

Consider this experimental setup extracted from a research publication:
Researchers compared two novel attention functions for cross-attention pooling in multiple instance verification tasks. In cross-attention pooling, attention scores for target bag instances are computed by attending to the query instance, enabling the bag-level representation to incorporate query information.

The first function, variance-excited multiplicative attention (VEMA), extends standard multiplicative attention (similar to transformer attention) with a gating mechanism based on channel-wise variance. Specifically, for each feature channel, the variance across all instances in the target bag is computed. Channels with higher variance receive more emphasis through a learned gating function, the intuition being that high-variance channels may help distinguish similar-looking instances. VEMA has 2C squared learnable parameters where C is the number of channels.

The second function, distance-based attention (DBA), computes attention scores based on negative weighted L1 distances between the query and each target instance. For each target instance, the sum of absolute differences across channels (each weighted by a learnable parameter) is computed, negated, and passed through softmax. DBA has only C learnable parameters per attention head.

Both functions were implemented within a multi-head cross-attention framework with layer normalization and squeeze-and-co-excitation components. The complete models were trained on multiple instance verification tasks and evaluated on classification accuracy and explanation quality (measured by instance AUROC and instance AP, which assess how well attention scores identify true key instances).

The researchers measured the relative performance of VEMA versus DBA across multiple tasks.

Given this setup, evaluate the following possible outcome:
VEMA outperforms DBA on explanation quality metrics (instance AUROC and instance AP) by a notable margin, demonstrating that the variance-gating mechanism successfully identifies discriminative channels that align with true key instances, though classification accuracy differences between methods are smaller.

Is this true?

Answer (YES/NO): NO